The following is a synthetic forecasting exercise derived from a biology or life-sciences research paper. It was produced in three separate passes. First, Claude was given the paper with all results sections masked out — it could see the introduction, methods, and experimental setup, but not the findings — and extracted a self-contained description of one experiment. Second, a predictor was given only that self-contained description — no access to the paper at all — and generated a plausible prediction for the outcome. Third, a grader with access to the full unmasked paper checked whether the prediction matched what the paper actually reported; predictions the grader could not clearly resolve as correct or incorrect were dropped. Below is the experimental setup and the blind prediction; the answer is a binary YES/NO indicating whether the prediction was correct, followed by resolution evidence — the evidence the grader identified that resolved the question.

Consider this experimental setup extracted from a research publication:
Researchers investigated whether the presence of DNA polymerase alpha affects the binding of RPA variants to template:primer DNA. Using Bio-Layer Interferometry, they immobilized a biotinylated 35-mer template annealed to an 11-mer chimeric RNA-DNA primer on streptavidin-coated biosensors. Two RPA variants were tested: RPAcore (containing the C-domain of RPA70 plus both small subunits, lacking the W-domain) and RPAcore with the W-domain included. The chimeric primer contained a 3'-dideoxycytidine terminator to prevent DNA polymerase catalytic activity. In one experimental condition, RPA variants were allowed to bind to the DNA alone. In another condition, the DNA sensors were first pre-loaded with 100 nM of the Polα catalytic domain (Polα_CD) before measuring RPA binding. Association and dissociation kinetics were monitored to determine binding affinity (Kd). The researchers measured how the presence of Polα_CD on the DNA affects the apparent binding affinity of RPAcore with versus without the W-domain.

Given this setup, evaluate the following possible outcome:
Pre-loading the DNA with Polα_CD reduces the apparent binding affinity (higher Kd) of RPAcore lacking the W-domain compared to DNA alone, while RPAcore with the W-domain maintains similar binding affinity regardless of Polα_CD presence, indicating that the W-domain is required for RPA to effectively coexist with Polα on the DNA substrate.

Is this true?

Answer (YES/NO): NO